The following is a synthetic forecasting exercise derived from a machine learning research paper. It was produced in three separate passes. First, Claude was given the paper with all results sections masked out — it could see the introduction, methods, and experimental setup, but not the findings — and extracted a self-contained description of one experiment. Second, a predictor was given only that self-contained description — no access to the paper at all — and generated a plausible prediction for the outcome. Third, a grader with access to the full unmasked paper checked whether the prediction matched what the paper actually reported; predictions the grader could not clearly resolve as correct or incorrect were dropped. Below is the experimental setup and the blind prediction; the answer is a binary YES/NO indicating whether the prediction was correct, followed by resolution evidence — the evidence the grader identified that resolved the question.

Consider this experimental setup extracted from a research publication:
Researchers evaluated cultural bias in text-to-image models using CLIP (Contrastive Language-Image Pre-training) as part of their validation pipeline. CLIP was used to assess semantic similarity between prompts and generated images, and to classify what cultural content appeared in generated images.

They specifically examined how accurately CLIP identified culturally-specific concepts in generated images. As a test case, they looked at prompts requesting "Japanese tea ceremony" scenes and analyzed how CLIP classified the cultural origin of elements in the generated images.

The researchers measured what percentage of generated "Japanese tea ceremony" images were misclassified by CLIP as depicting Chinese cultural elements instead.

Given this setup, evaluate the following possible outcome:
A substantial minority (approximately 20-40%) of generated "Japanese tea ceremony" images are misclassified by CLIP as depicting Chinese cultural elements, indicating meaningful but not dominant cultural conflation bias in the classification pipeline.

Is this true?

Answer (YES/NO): YES